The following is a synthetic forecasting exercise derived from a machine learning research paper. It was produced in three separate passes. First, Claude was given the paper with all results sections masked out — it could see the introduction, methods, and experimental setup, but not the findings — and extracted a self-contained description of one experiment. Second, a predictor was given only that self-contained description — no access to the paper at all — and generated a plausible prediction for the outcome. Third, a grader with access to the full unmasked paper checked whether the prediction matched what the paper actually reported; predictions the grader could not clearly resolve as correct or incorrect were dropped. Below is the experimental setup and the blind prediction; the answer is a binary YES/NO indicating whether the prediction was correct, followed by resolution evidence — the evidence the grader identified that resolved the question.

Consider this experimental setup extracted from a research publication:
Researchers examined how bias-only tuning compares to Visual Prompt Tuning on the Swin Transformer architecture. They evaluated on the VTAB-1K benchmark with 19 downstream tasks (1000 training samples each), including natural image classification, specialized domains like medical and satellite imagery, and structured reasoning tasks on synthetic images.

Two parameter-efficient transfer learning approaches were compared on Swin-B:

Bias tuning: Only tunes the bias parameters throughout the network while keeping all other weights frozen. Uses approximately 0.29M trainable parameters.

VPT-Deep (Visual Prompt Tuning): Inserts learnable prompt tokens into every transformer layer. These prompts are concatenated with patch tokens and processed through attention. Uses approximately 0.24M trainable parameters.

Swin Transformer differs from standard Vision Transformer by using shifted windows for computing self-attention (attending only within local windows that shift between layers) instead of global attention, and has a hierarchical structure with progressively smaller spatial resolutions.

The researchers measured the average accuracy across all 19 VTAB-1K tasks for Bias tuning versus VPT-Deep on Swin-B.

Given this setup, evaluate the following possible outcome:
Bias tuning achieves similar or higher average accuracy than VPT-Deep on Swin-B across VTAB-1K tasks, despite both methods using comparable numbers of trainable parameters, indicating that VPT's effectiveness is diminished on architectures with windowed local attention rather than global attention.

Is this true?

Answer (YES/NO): NO